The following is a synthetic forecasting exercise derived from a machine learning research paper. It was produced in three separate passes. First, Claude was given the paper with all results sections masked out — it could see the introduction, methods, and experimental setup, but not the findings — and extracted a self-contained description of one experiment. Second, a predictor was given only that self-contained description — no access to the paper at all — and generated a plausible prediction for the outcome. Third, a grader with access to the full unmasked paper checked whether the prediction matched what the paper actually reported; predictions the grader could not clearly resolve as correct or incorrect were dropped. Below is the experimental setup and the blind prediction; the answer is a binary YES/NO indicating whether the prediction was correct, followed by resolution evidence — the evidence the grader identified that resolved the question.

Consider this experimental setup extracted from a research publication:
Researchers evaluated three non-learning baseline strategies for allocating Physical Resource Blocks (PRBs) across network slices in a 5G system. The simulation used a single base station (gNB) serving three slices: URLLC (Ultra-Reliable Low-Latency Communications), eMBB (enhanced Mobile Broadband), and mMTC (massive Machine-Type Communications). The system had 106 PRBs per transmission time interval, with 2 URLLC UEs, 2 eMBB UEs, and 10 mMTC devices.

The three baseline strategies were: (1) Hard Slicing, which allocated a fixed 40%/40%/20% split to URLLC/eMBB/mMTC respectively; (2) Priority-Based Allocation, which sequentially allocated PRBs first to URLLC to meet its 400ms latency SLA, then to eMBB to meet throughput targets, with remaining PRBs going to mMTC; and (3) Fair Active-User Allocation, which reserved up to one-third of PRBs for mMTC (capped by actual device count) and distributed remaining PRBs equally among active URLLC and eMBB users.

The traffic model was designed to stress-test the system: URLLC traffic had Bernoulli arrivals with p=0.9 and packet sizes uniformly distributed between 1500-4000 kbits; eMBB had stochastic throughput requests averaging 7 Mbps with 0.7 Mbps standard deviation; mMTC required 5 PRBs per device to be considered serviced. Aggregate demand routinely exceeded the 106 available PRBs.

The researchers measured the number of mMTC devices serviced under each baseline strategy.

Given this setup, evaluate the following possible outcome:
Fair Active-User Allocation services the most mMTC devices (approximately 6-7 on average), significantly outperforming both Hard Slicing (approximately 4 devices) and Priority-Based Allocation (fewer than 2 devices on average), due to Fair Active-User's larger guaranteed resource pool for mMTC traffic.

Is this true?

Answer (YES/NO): NO